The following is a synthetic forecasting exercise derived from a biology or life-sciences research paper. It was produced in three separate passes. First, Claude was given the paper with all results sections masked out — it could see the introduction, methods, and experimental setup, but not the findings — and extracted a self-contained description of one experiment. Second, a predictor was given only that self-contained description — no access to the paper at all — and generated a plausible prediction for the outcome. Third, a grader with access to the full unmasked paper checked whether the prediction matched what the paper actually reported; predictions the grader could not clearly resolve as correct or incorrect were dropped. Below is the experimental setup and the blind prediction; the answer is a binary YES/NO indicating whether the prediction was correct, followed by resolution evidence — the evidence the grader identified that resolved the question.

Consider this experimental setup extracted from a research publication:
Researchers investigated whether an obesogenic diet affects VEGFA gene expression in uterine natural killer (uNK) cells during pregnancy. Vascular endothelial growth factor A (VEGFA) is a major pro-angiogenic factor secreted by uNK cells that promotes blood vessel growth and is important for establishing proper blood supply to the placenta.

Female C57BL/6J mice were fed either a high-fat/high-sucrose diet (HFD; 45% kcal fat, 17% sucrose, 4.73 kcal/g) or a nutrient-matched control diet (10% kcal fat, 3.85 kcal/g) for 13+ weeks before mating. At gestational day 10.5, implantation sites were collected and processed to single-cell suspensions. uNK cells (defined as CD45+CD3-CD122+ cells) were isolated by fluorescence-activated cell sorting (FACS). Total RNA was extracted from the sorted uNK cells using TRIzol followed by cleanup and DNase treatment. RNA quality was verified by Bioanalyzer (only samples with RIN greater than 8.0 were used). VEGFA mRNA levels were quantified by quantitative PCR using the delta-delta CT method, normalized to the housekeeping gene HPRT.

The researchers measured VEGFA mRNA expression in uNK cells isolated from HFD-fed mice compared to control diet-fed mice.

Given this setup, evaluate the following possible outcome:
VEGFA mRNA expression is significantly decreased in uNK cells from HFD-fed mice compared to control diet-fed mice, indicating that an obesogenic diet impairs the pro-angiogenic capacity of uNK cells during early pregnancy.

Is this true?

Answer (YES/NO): YES